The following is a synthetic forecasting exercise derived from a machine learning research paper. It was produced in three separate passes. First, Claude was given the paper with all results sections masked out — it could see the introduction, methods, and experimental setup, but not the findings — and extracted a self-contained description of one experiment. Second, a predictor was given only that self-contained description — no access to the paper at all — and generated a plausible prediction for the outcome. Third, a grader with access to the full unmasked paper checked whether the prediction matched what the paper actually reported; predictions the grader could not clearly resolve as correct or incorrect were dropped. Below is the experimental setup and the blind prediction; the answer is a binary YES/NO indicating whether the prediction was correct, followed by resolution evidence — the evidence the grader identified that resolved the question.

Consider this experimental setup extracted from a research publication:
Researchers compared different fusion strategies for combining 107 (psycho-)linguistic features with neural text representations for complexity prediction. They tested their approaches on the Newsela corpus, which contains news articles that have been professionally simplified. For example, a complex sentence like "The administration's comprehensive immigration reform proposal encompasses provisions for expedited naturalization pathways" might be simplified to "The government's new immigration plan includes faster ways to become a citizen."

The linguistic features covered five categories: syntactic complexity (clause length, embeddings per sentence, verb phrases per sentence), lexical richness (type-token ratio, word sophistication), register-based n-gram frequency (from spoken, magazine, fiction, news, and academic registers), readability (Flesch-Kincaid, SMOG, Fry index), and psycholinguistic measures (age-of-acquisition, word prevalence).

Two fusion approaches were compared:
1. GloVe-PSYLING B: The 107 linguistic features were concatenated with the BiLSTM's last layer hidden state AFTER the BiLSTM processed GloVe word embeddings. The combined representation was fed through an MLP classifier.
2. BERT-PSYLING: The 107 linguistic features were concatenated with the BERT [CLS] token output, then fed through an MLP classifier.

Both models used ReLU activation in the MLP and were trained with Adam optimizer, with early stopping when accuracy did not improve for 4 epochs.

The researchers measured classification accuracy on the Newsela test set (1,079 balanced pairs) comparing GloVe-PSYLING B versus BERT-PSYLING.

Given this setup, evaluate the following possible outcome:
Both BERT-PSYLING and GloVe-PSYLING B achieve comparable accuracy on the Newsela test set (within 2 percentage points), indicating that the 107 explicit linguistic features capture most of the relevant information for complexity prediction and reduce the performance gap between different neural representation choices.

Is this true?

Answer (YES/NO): YES